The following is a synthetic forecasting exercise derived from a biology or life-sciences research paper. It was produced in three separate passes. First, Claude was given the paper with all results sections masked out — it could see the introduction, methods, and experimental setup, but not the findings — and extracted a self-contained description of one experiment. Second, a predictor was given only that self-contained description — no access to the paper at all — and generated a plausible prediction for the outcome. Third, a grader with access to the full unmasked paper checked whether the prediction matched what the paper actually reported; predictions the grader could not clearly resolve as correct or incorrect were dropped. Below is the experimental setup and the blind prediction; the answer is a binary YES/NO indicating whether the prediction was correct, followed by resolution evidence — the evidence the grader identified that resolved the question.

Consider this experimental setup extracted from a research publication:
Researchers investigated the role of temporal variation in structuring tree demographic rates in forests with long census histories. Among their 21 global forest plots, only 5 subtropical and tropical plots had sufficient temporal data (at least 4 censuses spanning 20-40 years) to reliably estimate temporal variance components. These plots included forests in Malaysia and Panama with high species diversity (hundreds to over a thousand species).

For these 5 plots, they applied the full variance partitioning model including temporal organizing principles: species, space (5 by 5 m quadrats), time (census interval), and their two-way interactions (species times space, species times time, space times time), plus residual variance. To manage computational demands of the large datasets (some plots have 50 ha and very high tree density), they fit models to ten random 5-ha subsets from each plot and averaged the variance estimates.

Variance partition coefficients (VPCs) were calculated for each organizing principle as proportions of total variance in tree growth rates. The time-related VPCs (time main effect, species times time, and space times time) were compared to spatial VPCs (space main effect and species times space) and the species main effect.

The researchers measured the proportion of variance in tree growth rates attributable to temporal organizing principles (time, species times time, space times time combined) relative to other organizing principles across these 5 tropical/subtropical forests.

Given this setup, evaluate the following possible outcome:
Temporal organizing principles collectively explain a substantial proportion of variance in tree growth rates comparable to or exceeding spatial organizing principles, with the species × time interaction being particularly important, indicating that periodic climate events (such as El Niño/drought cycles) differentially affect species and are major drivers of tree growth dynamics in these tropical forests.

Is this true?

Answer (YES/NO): NO